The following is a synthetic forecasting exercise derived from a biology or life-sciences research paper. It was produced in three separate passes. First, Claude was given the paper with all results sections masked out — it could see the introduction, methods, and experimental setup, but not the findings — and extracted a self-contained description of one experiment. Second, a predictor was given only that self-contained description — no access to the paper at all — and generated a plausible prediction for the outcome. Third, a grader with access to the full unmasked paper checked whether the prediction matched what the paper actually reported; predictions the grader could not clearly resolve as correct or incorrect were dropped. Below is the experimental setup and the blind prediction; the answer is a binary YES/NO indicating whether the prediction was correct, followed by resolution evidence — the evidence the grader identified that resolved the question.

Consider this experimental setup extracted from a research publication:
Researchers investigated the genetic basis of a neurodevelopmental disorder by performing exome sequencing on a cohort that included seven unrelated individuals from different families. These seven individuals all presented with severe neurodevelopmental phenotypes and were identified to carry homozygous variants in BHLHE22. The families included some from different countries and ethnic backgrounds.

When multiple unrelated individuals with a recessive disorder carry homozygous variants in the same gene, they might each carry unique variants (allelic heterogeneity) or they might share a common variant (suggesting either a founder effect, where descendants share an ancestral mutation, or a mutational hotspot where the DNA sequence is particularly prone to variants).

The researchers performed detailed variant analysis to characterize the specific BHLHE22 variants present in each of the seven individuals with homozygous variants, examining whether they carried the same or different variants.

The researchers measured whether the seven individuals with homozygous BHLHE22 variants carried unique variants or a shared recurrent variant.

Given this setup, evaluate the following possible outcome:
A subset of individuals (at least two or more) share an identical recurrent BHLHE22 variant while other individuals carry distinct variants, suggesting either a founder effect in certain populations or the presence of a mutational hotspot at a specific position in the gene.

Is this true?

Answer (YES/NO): NO